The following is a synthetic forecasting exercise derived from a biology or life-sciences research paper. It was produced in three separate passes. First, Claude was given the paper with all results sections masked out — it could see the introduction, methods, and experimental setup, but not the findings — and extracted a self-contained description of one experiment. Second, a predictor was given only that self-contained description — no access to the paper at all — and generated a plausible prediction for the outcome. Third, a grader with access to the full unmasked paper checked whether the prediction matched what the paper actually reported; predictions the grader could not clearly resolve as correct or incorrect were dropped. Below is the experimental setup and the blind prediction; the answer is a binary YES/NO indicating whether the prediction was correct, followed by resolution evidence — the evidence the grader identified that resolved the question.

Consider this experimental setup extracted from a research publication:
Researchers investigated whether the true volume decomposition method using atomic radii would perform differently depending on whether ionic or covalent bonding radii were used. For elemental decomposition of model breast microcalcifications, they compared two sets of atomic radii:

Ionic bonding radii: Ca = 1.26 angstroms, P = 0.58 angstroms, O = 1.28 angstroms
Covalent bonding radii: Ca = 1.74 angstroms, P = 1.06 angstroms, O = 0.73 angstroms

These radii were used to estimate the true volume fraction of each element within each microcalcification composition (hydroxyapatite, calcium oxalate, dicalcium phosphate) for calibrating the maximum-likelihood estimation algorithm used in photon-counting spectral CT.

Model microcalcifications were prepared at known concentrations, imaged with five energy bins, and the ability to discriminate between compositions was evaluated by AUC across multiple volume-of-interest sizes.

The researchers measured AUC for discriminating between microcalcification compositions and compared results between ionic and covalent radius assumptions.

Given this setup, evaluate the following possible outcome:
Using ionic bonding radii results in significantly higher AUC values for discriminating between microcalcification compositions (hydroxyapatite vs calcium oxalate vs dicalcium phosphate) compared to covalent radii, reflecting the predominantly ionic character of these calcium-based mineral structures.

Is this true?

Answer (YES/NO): NO